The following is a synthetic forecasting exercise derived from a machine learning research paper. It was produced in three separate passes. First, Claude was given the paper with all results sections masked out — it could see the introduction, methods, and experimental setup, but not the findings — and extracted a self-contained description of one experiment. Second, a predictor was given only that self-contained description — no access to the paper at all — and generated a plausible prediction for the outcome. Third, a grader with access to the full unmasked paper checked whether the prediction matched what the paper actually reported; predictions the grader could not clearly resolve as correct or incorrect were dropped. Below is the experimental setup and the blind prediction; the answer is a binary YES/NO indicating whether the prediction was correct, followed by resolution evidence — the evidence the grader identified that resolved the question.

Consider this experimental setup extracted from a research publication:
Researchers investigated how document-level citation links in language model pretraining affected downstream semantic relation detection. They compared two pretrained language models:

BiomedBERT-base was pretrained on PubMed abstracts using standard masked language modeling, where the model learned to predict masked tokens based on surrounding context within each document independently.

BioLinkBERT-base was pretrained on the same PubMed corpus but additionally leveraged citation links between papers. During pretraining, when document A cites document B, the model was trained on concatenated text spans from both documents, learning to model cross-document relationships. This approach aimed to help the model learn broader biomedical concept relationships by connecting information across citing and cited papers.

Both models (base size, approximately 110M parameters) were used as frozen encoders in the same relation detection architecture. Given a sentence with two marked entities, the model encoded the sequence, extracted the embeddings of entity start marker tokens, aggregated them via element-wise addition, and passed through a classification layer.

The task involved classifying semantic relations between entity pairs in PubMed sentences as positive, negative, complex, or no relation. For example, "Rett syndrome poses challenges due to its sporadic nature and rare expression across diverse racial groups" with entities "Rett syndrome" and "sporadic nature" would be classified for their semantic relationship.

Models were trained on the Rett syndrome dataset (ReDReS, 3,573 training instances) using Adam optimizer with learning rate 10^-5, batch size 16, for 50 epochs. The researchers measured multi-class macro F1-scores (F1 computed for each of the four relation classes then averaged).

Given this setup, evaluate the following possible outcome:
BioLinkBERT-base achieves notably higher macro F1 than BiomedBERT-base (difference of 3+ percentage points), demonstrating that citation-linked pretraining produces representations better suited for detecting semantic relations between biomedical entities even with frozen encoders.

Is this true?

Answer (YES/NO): NO